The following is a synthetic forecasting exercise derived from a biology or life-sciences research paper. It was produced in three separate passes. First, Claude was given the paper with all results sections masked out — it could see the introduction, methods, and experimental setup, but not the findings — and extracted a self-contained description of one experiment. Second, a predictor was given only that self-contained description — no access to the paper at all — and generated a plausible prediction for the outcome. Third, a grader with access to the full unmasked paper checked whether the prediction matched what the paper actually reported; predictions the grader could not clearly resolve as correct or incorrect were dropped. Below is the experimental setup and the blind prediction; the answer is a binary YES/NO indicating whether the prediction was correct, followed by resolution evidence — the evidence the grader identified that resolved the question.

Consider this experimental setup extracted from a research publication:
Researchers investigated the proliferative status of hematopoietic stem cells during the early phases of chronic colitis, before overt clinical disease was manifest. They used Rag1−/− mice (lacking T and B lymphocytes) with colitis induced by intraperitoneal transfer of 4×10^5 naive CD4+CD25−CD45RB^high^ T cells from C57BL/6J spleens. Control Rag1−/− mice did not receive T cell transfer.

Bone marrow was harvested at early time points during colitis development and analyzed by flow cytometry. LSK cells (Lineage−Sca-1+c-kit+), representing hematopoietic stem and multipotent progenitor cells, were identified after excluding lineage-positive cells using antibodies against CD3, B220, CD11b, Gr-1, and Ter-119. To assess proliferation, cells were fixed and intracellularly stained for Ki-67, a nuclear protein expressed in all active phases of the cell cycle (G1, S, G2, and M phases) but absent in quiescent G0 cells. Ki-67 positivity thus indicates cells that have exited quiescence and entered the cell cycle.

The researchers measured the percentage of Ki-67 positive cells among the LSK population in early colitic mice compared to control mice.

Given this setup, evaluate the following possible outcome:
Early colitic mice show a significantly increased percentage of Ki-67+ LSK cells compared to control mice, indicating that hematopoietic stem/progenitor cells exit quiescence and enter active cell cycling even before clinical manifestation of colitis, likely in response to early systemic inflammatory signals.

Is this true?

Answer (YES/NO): YES